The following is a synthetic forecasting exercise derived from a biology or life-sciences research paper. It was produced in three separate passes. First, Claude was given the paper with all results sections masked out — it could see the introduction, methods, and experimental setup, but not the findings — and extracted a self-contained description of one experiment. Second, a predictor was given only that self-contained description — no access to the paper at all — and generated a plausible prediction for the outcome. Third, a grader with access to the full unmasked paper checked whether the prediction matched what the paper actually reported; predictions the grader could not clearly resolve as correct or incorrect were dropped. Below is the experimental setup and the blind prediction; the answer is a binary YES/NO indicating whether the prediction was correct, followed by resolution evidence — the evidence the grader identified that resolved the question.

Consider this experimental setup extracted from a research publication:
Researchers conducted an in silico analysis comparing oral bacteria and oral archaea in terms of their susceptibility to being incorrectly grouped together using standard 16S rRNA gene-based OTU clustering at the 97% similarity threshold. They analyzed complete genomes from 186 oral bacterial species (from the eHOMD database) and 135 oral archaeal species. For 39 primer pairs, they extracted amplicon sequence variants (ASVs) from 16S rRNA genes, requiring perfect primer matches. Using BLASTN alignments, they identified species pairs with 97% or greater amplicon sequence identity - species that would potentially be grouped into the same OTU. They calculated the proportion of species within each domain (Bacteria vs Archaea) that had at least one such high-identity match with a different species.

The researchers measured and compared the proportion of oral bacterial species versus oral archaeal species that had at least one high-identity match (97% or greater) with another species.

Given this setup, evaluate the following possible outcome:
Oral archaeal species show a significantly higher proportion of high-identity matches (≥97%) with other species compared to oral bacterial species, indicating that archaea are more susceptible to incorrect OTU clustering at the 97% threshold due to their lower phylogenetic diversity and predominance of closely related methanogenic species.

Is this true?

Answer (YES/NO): NO